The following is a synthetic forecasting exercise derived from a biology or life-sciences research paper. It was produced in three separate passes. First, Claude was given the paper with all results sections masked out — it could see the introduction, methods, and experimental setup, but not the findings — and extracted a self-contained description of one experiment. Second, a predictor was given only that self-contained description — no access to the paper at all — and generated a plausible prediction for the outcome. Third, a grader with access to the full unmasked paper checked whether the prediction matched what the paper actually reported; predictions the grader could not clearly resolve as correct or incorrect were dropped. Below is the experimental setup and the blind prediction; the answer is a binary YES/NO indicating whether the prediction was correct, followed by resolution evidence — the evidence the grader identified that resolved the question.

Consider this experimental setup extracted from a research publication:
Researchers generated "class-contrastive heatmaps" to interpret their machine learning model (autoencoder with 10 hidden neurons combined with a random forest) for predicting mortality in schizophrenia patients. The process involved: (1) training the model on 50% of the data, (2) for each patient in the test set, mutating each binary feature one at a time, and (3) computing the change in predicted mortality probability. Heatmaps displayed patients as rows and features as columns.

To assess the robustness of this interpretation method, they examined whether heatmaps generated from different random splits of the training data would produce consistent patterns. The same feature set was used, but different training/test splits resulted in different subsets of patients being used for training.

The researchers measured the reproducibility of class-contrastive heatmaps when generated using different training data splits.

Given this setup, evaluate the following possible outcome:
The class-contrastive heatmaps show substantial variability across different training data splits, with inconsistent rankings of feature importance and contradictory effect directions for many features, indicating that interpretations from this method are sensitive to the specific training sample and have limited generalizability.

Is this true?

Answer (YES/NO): NO